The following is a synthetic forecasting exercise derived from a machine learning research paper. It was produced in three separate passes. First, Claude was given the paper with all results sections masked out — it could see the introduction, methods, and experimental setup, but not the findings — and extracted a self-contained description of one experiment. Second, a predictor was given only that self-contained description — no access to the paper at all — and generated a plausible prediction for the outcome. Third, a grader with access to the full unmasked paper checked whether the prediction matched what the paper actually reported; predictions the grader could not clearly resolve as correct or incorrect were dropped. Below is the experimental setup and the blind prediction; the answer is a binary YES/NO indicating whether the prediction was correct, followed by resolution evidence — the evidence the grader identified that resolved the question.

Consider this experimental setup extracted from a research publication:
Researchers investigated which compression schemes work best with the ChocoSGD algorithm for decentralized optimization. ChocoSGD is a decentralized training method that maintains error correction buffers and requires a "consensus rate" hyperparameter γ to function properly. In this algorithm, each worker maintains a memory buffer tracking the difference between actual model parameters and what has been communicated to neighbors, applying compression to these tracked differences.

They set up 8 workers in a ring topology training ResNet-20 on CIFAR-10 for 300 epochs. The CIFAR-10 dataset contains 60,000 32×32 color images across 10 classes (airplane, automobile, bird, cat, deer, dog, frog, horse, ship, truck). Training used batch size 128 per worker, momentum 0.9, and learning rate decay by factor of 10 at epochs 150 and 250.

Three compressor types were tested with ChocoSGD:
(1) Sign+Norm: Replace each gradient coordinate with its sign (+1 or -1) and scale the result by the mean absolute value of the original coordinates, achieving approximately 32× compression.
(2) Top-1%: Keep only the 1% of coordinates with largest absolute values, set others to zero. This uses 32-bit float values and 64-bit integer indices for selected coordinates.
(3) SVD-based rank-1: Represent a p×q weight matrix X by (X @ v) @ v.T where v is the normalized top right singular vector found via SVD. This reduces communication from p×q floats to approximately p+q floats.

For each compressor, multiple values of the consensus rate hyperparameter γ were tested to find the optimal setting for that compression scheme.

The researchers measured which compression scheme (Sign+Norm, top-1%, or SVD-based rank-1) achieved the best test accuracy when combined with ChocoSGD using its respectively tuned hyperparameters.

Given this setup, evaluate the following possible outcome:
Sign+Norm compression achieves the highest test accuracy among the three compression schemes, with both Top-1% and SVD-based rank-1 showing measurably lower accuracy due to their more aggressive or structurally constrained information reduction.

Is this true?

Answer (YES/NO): YES